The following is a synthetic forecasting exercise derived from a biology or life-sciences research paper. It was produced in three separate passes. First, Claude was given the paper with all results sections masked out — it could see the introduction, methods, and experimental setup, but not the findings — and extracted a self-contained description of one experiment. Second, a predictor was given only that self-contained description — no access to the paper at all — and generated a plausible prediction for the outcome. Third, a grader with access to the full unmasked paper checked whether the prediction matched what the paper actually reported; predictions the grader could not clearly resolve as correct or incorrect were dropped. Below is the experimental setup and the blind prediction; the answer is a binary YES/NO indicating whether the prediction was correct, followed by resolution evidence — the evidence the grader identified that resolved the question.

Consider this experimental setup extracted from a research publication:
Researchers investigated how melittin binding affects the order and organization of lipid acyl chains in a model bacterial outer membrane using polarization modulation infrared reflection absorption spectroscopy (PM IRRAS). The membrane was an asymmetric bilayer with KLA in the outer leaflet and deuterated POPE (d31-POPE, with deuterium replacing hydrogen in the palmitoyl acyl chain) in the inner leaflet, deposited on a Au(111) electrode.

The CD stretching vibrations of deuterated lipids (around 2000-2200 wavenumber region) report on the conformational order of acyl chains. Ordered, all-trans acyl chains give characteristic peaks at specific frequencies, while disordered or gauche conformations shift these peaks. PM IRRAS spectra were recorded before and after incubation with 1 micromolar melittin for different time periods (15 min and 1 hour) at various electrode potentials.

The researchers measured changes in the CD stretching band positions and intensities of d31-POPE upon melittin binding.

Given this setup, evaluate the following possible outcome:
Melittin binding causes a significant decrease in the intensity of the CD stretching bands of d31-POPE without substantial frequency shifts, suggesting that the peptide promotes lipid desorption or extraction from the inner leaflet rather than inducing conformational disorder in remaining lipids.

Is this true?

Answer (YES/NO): NO